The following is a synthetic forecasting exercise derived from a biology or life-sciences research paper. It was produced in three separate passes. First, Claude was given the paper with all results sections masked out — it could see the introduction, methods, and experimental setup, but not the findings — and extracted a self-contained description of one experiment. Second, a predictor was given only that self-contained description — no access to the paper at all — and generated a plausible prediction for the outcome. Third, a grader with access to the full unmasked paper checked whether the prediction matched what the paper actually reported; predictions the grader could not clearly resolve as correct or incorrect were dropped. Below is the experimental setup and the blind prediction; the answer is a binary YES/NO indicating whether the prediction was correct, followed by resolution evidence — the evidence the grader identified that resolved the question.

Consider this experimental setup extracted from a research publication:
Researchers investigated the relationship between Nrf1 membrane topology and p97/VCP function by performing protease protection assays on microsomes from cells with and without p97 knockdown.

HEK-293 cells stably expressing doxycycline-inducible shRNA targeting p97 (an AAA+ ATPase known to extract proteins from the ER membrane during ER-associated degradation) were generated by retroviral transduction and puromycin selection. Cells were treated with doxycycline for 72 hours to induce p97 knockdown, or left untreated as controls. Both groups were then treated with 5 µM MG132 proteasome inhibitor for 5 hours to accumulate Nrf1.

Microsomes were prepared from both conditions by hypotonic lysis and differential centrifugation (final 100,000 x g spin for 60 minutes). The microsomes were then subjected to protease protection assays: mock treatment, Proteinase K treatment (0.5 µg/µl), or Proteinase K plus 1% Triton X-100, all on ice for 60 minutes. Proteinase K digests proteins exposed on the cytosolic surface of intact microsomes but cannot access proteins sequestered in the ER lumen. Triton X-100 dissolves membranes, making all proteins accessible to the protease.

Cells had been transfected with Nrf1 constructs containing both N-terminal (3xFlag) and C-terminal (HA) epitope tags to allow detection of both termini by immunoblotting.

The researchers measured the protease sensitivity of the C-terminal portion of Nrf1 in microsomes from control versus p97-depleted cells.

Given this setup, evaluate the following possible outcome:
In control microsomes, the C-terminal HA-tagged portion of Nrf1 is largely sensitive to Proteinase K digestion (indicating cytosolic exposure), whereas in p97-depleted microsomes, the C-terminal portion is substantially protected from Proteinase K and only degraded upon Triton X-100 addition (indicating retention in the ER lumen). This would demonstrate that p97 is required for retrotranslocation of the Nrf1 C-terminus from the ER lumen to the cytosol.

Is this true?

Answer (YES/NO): YES